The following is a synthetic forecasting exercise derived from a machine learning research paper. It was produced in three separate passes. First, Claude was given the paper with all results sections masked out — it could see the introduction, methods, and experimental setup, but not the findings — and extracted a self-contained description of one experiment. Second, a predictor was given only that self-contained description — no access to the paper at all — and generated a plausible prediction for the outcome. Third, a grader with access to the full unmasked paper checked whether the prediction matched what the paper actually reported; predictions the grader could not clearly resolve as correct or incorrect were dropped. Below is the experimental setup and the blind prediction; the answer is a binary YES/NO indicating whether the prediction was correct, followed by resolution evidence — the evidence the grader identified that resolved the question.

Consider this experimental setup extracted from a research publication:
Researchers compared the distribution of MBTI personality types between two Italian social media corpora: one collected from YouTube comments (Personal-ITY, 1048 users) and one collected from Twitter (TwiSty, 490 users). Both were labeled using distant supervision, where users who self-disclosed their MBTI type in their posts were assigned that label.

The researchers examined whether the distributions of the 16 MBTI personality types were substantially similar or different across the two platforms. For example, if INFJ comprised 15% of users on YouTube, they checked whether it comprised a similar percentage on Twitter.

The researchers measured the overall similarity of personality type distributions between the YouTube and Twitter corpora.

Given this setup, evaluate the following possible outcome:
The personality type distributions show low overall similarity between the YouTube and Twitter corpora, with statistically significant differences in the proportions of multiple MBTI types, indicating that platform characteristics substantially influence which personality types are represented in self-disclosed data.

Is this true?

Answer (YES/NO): NO